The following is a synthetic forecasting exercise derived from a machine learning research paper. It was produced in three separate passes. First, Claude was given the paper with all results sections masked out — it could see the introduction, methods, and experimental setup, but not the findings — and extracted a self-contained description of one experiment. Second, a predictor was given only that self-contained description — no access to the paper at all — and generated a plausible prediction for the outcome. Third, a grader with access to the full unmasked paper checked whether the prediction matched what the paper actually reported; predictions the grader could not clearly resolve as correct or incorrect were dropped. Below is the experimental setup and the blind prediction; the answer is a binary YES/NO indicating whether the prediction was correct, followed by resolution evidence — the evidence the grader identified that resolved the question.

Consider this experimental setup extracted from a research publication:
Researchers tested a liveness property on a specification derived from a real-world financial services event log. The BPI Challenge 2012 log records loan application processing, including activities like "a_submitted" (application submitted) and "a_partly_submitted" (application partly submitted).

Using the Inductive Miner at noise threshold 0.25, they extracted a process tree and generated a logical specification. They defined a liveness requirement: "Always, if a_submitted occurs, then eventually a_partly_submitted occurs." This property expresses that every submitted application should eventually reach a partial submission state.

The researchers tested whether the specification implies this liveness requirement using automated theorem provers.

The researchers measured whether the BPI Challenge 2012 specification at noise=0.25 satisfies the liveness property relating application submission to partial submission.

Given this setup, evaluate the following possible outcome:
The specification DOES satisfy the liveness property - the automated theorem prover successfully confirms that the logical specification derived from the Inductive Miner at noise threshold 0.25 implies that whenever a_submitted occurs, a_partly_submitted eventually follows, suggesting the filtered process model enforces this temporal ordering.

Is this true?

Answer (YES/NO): NO